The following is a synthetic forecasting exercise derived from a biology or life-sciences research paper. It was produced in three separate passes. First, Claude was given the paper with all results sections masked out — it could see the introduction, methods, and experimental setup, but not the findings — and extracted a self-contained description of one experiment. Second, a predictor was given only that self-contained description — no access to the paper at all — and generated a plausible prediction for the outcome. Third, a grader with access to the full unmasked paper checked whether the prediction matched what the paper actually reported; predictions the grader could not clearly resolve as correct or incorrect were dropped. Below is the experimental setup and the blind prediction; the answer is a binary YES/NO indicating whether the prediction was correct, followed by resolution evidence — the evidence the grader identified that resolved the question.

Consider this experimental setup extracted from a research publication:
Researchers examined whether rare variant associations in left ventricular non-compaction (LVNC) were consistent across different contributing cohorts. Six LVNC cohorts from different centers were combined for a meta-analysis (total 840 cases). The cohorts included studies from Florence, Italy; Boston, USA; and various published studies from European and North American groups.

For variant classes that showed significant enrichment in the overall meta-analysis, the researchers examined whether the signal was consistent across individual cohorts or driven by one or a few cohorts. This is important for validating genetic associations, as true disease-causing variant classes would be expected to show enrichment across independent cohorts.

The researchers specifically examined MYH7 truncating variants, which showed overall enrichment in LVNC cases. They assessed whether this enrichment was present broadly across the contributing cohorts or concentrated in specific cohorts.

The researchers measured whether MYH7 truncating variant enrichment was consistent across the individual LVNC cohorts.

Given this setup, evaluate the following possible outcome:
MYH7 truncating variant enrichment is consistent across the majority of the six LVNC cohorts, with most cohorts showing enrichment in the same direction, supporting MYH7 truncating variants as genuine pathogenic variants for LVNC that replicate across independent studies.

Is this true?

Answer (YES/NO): YES